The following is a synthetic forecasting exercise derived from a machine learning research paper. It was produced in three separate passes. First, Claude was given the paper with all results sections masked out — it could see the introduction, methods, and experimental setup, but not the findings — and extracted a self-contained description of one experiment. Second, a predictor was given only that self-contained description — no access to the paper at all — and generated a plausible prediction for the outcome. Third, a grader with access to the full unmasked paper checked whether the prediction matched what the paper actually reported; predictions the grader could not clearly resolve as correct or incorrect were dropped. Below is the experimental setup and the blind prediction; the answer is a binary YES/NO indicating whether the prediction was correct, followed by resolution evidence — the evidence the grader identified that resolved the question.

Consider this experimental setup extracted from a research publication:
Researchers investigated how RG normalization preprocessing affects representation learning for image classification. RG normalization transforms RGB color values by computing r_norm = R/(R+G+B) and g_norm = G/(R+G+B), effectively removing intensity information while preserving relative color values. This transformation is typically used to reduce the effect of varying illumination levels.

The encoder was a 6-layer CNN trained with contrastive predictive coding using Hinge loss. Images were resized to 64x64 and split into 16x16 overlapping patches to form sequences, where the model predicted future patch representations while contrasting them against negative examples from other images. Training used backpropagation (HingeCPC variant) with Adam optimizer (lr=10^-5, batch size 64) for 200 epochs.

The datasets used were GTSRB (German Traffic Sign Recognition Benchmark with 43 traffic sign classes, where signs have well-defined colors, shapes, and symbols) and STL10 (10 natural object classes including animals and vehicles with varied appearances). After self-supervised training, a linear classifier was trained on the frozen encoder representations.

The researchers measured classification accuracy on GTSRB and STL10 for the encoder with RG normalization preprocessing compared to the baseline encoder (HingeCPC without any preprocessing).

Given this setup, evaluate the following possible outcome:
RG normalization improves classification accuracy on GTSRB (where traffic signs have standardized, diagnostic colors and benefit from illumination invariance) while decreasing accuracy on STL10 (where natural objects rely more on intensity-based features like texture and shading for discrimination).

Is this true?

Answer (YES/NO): NO